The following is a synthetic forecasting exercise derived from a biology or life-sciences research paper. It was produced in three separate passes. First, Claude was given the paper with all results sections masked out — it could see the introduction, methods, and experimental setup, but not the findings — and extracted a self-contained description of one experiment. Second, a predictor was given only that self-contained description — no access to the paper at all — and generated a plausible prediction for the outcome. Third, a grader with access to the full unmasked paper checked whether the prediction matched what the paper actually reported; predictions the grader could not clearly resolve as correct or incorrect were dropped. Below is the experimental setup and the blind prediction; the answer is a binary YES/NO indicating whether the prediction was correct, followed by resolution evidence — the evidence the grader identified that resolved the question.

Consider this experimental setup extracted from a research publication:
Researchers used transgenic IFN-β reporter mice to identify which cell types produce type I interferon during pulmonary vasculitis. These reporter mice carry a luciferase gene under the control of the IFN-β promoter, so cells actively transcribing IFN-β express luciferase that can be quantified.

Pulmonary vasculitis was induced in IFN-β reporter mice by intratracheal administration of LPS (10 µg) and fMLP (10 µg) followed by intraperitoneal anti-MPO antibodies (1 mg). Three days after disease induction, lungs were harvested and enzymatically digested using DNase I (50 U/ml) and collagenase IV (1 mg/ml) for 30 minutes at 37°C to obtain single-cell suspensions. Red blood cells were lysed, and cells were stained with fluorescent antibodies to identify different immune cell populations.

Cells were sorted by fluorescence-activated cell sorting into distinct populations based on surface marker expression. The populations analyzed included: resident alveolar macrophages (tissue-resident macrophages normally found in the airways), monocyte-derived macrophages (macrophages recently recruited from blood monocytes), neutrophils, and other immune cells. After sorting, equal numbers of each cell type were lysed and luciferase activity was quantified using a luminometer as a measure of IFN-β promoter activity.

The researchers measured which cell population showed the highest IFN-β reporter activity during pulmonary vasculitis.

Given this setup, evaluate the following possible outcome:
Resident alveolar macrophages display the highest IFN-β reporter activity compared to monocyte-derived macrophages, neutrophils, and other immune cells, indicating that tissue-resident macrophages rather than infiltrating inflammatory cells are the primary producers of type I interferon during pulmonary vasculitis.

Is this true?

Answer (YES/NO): NO